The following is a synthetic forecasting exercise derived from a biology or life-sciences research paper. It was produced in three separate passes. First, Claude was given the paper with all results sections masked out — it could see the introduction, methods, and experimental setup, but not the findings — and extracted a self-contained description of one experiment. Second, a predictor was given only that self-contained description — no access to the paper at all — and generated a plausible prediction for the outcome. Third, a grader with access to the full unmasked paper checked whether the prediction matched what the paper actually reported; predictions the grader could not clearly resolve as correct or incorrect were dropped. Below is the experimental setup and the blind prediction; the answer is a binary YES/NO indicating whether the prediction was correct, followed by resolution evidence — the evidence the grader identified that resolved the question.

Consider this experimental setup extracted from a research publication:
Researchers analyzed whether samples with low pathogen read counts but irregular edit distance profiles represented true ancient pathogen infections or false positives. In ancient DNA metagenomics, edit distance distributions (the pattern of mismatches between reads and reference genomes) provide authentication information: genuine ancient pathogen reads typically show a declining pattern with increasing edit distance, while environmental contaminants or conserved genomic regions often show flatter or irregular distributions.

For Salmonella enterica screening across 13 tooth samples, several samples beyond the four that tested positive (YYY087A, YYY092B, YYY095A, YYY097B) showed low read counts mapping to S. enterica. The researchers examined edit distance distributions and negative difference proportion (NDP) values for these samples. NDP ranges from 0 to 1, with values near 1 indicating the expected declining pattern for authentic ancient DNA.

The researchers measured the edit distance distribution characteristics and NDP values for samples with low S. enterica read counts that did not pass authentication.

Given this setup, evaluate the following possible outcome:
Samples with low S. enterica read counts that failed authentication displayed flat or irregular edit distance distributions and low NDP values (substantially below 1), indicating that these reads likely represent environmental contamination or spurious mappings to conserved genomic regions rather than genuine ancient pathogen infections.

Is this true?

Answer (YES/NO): YES